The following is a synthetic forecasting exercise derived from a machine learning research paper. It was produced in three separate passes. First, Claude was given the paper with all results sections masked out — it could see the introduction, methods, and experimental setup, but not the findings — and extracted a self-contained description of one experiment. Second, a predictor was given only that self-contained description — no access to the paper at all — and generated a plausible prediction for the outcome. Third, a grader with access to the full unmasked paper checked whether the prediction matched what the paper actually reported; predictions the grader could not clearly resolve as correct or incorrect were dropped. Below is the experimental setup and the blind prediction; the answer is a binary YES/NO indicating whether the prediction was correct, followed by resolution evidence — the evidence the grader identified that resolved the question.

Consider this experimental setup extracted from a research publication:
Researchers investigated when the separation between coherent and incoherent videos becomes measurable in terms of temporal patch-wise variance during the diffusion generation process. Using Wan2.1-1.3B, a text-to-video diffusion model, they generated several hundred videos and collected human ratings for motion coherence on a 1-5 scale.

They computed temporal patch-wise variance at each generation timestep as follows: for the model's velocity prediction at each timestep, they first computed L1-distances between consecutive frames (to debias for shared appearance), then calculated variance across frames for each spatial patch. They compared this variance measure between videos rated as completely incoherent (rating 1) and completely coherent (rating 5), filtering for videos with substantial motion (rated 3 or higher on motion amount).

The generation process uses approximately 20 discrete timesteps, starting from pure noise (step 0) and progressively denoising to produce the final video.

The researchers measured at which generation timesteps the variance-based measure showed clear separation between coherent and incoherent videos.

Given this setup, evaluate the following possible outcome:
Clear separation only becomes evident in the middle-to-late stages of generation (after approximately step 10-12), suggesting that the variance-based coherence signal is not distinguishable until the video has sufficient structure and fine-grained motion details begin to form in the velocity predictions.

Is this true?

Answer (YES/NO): NO